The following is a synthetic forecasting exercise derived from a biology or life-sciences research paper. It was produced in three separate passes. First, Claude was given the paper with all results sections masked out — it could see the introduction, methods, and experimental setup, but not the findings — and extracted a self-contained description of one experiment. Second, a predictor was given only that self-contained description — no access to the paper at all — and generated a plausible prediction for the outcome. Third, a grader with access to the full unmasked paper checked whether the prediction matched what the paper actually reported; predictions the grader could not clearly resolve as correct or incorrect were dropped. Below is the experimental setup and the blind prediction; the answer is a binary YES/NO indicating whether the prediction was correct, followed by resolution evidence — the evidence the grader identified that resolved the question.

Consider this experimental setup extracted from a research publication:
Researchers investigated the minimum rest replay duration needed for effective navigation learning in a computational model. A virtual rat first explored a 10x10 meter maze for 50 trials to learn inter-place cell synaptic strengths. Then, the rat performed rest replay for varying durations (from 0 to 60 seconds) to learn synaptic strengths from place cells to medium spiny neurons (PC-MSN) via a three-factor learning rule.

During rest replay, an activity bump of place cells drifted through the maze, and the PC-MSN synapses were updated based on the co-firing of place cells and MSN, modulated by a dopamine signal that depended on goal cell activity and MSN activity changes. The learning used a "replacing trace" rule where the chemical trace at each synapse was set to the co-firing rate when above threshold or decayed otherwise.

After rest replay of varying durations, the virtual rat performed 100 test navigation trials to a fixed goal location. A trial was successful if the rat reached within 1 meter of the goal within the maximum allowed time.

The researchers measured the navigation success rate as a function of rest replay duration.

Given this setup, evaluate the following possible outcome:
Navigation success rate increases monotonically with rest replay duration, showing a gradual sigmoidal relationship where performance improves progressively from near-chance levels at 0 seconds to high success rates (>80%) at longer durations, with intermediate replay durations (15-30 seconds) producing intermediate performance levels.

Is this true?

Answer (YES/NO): NO